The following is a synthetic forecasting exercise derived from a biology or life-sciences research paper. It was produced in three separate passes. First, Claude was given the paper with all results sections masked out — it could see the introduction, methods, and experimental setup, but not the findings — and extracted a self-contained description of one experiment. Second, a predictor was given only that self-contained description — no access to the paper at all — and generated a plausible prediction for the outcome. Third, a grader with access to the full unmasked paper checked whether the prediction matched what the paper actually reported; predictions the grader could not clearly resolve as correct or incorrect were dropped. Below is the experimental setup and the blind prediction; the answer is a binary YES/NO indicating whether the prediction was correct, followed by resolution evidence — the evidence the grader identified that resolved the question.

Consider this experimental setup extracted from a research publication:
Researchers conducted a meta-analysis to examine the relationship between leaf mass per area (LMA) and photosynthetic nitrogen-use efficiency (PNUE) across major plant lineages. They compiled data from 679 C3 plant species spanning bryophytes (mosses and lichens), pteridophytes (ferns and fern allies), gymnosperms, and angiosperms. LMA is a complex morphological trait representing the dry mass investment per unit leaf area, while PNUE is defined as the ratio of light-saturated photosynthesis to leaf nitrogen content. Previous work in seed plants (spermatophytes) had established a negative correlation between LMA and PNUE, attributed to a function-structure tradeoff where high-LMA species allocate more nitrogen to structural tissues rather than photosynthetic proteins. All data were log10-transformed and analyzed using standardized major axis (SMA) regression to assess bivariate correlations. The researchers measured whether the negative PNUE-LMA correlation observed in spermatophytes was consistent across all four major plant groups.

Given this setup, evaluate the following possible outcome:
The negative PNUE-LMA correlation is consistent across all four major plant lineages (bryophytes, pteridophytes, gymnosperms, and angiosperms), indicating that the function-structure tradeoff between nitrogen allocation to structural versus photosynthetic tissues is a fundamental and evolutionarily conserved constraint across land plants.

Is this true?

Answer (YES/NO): NO